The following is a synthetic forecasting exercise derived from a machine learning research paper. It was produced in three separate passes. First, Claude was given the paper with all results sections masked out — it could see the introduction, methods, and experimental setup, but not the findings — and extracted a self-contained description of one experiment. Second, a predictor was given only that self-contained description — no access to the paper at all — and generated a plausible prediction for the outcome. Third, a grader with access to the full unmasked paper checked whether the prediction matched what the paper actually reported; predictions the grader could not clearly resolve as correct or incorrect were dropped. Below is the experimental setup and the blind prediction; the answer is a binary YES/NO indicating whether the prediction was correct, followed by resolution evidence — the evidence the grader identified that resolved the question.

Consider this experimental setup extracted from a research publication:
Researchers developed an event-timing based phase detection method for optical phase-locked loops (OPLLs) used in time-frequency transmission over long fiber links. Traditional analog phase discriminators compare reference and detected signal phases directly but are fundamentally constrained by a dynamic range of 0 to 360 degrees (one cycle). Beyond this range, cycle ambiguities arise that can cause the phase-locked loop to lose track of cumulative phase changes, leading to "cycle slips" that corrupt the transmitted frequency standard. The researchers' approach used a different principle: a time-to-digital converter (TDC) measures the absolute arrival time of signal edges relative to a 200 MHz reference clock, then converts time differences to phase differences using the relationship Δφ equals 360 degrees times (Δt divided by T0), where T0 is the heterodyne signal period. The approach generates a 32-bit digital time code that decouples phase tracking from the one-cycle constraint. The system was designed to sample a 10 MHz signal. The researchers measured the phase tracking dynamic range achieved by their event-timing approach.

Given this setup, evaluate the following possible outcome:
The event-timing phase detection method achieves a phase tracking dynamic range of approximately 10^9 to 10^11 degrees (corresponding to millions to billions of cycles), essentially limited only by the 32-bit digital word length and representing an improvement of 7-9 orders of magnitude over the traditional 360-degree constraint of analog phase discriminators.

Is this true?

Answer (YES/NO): YES